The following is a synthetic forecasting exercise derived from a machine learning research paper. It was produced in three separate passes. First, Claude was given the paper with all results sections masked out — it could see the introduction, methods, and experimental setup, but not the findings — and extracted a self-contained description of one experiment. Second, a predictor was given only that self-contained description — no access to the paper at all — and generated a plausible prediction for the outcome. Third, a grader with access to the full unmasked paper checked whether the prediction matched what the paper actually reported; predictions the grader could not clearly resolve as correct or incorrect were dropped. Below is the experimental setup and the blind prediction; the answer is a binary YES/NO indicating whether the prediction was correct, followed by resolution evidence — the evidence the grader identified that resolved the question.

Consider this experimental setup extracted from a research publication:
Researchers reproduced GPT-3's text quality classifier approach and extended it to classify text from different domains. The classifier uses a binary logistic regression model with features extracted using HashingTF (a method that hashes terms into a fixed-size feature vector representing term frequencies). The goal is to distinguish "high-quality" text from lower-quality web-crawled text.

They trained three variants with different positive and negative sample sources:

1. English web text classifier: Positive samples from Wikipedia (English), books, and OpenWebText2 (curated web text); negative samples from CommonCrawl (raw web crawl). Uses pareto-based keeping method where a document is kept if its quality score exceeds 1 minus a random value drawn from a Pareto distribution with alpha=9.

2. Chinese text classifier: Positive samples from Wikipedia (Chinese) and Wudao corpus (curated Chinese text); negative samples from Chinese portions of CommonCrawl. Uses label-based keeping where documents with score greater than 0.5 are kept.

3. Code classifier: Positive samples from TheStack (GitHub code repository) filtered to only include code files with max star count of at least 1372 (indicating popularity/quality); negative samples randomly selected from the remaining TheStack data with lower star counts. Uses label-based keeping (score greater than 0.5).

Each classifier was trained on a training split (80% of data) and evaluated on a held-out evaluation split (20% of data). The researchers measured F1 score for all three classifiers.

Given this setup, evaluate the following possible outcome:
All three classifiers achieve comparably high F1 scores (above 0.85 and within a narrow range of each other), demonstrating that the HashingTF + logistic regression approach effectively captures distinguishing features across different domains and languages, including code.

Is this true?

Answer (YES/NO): NO